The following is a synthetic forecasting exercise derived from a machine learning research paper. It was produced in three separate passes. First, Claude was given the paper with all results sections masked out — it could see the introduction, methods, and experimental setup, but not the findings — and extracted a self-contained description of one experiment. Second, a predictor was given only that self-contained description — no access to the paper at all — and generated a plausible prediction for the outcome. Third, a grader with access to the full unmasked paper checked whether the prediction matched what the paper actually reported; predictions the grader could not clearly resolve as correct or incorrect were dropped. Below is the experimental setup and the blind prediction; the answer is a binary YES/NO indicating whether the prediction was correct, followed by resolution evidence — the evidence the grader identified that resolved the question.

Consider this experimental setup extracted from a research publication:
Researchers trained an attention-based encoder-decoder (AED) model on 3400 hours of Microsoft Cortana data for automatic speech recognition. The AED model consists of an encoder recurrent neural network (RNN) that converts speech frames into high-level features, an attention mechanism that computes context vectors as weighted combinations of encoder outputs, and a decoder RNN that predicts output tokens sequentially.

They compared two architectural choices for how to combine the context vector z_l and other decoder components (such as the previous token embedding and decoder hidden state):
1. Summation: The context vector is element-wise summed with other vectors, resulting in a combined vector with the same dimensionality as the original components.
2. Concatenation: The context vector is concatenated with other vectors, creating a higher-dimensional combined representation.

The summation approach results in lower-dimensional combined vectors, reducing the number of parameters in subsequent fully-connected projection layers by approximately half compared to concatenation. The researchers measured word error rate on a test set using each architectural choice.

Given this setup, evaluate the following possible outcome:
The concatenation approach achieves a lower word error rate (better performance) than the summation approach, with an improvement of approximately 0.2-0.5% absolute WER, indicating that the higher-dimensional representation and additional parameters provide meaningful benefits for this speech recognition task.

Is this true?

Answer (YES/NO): NO